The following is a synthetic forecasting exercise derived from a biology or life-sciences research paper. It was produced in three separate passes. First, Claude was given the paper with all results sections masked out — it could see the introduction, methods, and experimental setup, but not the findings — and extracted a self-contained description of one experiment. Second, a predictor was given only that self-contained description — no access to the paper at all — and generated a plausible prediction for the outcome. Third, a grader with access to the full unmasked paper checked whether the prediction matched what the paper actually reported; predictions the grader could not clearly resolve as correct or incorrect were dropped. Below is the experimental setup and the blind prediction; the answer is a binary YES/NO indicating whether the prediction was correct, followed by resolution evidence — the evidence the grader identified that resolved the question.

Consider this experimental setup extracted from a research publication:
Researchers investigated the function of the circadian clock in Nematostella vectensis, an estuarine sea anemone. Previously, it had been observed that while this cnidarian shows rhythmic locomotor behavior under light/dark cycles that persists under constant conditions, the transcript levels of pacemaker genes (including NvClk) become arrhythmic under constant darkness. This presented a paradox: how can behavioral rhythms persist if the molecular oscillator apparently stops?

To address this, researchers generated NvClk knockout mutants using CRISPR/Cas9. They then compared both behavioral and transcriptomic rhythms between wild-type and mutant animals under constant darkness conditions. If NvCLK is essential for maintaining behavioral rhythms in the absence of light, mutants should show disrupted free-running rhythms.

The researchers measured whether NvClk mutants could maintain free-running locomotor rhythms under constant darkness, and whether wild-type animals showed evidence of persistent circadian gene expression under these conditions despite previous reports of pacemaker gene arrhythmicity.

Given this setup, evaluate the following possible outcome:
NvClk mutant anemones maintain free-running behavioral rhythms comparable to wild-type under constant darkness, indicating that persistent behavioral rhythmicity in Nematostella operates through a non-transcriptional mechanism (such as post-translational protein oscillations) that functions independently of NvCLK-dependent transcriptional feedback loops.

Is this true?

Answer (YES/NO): NO